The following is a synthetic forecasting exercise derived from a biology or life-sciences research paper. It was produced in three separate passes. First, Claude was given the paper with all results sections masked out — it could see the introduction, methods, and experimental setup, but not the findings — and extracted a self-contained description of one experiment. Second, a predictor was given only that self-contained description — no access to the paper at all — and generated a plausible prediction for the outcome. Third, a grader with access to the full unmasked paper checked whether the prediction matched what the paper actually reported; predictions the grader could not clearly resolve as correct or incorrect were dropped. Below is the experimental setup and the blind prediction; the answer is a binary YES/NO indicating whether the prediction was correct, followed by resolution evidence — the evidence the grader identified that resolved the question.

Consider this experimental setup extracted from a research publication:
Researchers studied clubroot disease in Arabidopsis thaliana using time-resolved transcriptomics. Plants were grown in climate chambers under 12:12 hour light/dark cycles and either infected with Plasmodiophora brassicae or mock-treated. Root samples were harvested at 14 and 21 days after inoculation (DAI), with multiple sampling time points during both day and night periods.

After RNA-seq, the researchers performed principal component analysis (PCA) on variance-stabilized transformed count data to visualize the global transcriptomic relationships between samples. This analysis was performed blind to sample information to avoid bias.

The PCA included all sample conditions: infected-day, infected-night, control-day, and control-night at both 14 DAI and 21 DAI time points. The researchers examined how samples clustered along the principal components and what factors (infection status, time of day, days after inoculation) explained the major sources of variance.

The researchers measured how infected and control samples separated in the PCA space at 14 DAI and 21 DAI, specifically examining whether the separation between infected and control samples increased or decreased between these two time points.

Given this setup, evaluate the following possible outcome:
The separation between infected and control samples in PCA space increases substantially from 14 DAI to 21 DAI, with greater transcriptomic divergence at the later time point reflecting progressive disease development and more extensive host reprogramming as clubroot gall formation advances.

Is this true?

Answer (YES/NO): YES